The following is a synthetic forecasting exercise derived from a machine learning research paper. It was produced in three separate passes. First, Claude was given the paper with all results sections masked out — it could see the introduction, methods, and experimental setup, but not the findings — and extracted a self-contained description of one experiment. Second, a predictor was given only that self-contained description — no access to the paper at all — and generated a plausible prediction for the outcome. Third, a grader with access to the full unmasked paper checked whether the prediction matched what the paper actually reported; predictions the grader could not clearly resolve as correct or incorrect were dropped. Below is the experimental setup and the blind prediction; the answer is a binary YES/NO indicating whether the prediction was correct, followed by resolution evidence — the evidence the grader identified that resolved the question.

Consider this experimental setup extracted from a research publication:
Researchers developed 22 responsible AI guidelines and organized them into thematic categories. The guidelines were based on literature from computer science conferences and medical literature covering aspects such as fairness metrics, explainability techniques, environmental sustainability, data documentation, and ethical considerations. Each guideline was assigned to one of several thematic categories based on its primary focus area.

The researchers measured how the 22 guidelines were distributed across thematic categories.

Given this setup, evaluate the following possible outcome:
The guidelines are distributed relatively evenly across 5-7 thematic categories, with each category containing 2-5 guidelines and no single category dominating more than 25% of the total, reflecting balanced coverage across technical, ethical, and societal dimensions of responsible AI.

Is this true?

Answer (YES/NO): NO